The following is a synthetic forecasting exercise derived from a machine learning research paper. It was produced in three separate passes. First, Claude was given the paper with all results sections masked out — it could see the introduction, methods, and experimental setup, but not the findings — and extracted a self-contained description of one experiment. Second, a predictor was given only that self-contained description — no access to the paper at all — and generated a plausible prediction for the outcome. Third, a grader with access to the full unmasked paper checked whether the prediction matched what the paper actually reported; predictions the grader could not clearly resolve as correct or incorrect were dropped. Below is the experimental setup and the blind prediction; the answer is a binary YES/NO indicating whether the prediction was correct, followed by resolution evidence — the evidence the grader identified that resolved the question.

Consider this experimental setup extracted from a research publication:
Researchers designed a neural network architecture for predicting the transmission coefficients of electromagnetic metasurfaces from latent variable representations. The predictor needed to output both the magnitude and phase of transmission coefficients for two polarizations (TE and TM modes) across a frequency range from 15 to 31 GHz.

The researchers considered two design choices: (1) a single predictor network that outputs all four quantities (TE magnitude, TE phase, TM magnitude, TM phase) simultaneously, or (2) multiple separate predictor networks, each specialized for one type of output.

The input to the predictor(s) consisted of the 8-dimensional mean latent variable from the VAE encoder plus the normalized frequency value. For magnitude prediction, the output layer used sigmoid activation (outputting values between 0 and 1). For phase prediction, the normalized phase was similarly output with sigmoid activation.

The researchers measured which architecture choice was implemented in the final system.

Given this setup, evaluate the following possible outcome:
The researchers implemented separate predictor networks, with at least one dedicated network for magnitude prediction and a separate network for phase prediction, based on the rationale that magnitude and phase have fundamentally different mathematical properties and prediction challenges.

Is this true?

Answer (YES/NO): YES